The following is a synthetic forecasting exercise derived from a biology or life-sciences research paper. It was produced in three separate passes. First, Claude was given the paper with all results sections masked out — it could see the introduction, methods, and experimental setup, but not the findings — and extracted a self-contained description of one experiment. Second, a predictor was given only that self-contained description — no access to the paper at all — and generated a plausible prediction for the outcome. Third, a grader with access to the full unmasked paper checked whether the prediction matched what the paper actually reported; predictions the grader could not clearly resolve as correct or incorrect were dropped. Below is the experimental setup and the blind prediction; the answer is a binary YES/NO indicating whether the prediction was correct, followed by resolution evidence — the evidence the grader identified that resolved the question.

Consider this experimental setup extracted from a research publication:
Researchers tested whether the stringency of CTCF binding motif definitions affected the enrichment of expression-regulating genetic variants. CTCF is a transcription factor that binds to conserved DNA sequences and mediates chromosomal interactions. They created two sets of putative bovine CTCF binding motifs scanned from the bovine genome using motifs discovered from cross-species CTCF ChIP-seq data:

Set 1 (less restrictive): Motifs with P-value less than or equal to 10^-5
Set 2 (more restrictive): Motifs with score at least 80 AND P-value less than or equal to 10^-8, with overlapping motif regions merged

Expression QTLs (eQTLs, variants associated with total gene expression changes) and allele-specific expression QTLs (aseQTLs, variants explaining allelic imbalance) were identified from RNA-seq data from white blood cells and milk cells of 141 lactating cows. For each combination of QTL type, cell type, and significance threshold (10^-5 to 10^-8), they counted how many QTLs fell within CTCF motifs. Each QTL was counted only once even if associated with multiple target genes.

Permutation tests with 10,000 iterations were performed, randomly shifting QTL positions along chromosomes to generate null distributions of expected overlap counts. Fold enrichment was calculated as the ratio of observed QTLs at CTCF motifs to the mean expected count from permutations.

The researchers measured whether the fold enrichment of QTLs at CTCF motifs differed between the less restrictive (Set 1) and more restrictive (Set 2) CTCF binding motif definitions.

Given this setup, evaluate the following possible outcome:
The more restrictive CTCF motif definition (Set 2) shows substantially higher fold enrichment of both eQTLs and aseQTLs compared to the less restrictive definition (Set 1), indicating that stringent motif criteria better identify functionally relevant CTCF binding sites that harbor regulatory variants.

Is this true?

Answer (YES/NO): YES